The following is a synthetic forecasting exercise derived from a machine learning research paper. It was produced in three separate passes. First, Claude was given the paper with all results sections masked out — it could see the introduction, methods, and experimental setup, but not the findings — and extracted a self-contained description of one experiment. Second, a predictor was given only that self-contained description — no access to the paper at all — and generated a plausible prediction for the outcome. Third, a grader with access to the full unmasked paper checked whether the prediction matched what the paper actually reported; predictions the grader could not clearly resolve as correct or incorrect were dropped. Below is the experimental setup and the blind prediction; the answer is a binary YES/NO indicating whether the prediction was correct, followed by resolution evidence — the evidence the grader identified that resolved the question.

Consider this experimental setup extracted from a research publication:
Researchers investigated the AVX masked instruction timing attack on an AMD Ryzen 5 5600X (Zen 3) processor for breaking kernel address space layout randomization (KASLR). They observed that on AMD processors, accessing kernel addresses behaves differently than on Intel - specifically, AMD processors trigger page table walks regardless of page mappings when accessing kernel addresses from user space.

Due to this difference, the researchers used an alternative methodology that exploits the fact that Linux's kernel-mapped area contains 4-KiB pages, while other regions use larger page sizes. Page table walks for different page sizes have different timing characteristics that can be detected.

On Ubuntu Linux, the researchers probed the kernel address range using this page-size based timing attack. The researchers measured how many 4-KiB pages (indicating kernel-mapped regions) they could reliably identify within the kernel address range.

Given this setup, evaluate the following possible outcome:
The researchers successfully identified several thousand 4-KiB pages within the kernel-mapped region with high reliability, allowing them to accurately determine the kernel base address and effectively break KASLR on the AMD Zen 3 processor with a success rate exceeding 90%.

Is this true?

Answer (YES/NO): NO